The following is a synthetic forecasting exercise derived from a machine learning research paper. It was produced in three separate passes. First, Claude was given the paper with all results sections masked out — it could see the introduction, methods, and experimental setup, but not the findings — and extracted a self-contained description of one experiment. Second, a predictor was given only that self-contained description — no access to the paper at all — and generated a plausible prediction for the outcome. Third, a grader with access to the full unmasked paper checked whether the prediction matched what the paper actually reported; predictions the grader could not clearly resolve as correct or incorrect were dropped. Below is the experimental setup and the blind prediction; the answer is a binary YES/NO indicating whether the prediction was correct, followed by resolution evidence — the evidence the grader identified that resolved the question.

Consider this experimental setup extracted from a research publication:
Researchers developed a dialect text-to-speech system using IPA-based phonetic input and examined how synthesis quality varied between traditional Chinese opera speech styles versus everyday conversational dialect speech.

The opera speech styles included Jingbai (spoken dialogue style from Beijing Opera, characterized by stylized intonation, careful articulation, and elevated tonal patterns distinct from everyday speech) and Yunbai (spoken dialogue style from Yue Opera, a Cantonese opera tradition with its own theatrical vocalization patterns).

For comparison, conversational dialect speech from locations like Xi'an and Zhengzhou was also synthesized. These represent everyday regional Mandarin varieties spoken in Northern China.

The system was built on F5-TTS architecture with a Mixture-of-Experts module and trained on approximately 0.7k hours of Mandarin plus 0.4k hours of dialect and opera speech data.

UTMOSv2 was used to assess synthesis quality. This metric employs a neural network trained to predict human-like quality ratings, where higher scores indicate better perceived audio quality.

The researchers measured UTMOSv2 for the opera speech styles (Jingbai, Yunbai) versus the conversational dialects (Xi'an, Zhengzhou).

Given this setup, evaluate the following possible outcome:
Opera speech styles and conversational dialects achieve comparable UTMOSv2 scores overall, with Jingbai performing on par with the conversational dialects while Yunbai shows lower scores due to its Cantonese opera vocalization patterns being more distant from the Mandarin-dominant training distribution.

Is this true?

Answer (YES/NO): NO